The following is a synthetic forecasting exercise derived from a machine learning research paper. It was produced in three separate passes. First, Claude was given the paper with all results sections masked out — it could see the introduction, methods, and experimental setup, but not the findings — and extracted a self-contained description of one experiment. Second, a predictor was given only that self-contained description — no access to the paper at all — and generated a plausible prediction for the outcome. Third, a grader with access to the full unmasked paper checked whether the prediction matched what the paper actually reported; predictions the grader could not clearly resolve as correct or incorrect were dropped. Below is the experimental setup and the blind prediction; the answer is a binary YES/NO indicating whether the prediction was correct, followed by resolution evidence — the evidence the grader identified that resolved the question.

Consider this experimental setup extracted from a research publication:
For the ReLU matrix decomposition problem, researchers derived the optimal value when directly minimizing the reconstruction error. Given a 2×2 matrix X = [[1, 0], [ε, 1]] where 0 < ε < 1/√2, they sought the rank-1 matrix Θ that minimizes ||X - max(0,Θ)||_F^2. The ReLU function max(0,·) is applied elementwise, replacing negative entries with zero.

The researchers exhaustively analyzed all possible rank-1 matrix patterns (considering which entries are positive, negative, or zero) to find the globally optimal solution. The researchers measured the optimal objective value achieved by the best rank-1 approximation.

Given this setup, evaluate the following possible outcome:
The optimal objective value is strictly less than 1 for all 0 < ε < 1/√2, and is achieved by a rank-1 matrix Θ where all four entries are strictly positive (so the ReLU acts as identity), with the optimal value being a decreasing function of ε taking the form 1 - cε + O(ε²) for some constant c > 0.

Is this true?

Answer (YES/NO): NO